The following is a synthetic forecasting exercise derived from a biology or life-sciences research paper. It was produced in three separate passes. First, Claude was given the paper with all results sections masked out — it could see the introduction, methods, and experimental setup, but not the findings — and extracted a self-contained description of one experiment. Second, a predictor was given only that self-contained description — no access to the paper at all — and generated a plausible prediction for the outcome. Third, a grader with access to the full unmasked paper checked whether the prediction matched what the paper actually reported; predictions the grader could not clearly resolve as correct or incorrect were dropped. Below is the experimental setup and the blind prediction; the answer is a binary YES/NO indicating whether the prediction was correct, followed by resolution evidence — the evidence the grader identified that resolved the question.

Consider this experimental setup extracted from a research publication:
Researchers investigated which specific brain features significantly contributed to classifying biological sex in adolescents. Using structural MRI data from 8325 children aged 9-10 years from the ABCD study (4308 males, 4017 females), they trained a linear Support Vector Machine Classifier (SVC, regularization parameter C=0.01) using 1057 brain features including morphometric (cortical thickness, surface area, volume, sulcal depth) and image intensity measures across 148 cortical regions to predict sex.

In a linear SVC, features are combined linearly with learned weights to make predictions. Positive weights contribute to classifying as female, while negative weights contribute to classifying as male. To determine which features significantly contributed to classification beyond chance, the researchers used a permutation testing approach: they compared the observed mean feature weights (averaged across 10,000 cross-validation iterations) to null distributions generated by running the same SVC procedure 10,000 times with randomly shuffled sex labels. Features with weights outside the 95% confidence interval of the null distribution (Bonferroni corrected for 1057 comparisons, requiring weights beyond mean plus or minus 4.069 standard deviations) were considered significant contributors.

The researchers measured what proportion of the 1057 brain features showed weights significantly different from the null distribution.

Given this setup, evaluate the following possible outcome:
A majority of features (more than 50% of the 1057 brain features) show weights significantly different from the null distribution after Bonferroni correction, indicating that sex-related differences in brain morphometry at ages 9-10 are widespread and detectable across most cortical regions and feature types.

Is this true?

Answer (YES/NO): NO